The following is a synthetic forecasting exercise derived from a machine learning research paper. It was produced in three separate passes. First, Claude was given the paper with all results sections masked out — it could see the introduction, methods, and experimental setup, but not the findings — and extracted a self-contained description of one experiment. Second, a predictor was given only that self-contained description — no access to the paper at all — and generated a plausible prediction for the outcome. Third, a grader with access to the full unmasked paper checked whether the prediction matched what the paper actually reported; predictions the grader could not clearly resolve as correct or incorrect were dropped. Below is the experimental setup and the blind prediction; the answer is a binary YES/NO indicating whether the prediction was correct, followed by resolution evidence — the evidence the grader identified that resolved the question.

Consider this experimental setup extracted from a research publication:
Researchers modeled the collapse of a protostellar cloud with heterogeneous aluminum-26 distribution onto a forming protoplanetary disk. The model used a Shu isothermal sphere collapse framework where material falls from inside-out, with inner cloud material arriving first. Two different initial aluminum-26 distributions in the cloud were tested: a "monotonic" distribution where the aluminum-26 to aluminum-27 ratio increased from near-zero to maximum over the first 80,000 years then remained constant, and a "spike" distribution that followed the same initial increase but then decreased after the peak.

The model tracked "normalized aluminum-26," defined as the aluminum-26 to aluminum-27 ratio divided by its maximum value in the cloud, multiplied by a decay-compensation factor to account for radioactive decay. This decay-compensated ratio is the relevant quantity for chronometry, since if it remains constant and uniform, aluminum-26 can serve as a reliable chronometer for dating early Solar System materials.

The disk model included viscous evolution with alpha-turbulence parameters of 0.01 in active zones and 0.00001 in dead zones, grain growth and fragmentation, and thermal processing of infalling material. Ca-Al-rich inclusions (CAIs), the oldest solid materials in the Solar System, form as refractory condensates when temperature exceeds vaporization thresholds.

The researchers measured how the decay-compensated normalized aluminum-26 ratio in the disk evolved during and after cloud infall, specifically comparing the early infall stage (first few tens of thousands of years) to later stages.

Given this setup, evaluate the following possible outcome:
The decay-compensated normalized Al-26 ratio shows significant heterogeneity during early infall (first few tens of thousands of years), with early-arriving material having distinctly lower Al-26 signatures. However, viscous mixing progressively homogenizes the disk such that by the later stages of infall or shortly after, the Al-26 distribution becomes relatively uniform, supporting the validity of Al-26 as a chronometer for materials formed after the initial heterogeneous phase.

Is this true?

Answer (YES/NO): YES